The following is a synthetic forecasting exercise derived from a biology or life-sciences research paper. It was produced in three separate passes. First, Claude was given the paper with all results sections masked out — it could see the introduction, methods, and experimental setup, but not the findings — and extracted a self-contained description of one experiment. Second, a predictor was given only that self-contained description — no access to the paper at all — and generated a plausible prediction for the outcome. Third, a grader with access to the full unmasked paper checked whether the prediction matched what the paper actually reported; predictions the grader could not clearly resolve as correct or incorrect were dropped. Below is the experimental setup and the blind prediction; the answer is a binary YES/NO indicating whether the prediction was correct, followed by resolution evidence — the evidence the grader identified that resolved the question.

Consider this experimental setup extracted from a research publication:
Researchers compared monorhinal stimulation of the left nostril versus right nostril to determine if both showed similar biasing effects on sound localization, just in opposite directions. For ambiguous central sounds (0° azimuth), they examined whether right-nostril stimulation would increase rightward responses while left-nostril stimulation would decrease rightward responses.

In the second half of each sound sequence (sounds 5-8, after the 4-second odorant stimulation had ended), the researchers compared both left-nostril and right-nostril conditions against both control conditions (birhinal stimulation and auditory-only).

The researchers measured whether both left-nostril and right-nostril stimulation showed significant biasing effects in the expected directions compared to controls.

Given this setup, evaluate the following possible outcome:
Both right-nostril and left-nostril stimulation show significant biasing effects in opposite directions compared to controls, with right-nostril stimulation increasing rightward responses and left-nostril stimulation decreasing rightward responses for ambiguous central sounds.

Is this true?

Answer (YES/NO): YES